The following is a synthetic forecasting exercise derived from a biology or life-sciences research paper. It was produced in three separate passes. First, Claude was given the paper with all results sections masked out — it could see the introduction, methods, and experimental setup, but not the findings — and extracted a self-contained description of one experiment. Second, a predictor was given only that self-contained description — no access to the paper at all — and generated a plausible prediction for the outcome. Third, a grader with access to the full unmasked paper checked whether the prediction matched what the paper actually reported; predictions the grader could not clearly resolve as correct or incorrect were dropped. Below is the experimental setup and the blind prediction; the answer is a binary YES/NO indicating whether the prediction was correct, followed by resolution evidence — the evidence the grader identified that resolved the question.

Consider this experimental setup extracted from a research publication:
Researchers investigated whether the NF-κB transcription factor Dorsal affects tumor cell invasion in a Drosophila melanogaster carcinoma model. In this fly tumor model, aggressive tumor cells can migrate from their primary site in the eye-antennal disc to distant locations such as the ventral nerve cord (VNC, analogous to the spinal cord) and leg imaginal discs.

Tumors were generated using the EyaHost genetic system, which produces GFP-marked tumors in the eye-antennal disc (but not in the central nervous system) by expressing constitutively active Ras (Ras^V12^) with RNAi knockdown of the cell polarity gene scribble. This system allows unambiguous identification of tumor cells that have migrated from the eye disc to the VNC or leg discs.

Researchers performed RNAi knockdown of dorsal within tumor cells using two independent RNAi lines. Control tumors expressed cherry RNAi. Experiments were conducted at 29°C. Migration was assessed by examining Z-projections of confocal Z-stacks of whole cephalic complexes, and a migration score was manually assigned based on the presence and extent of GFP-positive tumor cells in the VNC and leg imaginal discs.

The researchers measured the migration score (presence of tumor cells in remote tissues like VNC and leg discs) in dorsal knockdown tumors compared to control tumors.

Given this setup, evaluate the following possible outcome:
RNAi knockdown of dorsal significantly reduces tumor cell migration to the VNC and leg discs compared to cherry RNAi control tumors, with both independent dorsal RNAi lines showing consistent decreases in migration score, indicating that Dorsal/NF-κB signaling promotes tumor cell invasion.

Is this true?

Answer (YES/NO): NO